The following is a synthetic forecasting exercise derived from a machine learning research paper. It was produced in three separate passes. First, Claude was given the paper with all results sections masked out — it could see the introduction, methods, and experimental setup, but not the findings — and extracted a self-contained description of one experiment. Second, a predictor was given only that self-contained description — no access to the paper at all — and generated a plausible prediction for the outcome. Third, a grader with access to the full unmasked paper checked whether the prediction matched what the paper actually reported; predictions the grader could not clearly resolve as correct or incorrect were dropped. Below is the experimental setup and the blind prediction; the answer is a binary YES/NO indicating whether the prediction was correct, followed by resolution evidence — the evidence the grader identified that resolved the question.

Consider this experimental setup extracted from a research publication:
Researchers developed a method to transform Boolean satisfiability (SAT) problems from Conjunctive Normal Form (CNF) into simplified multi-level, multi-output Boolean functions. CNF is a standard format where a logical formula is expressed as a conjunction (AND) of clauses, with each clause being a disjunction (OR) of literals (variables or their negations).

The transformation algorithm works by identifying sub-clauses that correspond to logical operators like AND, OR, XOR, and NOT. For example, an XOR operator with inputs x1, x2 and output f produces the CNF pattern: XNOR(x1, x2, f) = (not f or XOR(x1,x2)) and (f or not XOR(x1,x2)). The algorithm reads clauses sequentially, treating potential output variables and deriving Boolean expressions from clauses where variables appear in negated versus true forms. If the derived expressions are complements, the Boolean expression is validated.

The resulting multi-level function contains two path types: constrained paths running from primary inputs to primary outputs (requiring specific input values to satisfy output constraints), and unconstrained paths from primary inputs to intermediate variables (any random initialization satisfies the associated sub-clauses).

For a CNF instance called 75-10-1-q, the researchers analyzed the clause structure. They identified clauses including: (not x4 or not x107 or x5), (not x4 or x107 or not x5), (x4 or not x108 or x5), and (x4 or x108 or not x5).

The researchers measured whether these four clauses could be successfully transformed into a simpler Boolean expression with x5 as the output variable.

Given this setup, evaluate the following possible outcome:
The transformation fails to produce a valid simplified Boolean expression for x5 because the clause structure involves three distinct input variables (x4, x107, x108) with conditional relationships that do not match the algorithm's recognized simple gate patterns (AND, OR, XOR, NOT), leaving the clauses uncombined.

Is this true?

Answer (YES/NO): NO